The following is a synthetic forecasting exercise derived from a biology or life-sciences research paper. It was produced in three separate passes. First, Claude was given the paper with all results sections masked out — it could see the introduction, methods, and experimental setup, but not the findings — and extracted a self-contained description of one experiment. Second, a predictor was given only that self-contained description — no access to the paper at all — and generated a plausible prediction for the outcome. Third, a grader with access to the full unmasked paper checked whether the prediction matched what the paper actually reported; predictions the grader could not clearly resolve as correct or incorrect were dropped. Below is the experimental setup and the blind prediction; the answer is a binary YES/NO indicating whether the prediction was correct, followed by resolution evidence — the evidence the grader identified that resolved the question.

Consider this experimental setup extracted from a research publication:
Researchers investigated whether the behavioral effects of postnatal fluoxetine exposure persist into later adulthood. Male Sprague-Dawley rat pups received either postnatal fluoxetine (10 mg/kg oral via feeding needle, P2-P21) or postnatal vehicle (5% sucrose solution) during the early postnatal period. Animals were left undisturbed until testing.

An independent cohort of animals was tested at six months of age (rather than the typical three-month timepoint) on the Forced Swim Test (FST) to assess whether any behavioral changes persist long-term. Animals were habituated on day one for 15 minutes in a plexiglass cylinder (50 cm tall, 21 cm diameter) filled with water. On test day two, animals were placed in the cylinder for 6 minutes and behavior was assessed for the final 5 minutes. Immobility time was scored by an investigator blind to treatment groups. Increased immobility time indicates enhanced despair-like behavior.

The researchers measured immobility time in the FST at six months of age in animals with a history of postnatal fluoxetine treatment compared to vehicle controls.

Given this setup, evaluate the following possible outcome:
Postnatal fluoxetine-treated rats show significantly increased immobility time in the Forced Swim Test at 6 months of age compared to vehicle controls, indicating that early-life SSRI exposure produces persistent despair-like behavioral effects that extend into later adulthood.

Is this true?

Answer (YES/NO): YES